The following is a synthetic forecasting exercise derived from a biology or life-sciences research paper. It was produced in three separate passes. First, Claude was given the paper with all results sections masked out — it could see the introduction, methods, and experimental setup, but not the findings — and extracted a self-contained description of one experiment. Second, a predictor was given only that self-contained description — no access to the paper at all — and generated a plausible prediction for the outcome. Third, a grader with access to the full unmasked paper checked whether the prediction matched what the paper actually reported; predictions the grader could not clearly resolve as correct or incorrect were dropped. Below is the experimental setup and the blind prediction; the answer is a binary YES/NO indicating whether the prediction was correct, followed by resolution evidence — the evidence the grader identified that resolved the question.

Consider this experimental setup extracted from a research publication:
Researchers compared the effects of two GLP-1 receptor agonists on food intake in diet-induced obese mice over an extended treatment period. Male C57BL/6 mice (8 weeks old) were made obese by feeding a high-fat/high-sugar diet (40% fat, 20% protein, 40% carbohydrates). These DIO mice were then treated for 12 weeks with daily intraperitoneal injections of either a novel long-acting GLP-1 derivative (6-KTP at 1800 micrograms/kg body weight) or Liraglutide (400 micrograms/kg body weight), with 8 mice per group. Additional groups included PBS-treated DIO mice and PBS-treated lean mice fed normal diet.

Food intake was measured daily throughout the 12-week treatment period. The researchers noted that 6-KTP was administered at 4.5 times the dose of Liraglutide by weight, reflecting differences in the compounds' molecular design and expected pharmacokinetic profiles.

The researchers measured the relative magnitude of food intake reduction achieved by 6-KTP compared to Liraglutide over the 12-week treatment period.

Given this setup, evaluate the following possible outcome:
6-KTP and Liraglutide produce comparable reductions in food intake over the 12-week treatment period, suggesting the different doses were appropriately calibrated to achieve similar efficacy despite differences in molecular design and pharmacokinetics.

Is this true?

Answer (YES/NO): YES